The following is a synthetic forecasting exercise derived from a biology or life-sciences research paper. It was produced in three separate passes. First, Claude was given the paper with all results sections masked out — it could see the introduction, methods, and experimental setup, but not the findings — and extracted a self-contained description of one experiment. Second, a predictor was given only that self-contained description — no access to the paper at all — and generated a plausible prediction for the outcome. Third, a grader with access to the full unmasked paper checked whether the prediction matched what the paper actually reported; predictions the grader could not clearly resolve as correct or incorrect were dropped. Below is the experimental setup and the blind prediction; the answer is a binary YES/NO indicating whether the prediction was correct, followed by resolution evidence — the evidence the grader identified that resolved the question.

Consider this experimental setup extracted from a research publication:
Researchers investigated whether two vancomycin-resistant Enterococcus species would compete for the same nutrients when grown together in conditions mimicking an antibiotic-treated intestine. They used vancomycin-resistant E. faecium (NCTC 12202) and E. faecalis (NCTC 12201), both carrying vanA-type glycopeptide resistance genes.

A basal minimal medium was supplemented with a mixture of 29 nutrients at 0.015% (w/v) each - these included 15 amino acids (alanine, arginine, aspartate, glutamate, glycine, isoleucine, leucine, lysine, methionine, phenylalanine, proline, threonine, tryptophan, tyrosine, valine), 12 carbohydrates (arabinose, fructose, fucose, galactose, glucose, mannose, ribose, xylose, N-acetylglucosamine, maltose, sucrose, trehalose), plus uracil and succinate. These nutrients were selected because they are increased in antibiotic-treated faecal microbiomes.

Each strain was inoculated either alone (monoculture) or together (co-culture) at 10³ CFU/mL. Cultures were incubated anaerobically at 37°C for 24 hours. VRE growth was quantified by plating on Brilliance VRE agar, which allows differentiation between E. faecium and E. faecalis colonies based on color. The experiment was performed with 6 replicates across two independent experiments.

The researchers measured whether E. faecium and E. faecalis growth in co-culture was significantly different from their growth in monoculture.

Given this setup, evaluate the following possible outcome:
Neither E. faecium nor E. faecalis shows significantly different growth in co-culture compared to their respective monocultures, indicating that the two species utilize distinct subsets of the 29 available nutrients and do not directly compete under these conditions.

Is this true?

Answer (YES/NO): NO